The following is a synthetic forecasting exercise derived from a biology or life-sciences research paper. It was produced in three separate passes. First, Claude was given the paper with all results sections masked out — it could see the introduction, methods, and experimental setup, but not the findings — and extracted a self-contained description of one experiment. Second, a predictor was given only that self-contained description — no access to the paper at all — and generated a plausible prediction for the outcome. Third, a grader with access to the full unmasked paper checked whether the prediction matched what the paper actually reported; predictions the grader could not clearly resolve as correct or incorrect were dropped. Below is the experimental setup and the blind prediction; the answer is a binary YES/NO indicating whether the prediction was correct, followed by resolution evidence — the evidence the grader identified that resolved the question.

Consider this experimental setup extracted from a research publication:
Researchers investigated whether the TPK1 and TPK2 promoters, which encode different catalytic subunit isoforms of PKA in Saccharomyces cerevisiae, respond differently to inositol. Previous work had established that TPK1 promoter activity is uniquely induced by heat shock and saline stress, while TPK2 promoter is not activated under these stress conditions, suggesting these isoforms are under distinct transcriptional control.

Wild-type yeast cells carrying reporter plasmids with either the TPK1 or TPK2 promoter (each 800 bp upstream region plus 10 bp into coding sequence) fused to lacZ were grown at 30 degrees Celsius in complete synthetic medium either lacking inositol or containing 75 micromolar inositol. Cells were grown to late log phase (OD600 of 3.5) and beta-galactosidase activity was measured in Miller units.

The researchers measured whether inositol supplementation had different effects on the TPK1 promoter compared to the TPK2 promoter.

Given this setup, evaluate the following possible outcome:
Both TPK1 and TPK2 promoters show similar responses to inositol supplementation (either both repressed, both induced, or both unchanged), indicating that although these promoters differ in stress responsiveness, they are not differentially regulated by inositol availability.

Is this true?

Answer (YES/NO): YES